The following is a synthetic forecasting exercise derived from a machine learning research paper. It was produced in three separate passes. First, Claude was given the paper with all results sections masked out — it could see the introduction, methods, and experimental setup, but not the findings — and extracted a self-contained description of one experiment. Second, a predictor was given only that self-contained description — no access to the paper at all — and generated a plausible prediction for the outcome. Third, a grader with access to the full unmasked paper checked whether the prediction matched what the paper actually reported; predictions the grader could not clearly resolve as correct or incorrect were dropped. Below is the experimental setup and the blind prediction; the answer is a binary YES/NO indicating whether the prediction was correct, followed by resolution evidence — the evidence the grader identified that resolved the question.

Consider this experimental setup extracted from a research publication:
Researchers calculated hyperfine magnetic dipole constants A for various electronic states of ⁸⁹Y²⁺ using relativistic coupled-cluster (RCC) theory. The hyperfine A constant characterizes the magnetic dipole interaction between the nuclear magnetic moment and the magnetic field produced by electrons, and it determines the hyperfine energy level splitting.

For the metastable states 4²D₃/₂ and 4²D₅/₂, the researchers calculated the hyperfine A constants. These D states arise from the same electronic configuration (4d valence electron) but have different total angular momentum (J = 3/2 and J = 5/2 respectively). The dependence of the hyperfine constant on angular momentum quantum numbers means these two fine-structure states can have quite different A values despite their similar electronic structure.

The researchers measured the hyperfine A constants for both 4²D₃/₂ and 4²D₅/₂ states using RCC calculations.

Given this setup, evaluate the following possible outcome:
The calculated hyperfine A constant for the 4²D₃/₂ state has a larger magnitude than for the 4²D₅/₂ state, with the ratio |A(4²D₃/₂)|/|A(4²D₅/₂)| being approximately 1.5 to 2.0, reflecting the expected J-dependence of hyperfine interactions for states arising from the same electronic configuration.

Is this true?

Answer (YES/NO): NO